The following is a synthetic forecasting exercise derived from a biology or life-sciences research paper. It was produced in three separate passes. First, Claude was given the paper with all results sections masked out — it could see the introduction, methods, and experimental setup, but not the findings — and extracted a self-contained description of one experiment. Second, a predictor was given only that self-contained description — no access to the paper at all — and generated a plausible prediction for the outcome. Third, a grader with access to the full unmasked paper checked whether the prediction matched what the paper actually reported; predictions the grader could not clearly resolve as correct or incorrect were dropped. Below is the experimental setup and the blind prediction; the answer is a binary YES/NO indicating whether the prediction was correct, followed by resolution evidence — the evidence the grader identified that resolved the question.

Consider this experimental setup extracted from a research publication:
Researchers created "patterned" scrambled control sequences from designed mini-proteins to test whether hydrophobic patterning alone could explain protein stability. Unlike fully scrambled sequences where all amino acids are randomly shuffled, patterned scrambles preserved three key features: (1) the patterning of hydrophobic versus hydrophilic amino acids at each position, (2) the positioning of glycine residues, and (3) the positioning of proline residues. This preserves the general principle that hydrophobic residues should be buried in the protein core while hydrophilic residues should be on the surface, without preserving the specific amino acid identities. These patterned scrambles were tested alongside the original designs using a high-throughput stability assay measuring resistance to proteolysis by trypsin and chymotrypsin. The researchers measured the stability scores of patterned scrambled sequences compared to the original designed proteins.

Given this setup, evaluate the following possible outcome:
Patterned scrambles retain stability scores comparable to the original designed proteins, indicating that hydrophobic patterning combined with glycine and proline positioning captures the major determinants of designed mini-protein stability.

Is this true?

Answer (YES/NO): NO